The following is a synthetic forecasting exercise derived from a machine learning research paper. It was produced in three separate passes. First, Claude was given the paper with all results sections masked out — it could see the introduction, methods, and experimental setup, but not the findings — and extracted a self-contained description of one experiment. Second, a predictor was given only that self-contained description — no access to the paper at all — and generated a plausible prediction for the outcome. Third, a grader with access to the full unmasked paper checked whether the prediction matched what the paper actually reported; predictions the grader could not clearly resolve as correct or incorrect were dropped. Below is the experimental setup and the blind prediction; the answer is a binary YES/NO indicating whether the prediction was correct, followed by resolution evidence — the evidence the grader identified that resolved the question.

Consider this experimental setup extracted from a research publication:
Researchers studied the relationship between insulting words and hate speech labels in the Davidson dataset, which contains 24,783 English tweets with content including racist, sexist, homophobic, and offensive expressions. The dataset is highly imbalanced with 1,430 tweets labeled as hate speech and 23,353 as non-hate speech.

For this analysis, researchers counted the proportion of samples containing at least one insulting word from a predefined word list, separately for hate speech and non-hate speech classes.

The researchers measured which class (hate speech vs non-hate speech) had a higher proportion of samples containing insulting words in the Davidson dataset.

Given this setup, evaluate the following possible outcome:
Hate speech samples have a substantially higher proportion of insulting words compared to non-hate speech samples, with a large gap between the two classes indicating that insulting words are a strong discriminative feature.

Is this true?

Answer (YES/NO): NO